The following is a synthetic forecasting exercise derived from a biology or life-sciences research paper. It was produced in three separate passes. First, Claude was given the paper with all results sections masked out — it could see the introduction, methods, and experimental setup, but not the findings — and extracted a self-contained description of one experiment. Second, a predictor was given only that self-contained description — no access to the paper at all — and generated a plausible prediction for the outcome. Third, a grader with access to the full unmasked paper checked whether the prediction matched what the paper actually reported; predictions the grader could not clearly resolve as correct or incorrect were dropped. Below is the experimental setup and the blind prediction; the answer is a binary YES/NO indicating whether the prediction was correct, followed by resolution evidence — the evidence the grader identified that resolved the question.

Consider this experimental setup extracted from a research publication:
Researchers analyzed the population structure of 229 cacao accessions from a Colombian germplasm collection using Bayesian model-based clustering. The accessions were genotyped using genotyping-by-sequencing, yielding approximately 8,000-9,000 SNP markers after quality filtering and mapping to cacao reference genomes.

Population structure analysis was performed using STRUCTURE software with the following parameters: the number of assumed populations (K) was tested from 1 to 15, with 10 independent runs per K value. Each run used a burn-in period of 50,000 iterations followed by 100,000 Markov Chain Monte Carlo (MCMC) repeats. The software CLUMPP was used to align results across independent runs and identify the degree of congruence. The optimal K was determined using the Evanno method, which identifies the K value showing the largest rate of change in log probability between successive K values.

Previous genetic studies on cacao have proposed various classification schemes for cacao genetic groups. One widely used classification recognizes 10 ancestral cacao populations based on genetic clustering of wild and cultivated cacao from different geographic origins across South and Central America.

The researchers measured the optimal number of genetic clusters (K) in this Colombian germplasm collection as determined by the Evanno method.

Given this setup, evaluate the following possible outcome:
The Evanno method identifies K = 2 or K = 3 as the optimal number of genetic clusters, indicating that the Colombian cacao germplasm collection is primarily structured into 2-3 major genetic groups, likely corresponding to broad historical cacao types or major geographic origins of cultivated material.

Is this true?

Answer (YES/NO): NO